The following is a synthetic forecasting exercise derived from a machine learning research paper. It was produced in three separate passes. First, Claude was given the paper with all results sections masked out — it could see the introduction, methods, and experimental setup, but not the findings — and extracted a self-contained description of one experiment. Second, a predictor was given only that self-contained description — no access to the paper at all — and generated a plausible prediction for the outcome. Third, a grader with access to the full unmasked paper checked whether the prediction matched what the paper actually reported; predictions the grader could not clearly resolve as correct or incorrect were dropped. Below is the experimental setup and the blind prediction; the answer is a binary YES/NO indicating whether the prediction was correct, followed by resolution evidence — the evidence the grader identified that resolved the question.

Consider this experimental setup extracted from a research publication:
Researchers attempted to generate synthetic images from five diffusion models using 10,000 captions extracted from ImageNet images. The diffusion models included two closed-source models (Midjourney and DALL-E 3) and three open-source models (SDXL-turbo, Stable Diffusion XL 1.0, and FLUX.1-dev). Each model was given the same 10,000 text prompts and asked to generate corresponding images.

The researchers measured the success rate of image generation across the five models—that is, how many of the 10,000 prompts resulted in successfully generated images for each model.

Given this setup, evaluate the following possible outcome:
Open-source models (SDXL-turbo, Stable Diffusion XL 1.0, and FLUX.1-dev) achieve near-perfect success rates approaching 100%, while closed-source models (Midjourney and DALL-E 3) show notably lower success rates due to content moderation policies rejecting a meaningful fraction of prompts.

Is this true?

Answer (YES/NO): NO